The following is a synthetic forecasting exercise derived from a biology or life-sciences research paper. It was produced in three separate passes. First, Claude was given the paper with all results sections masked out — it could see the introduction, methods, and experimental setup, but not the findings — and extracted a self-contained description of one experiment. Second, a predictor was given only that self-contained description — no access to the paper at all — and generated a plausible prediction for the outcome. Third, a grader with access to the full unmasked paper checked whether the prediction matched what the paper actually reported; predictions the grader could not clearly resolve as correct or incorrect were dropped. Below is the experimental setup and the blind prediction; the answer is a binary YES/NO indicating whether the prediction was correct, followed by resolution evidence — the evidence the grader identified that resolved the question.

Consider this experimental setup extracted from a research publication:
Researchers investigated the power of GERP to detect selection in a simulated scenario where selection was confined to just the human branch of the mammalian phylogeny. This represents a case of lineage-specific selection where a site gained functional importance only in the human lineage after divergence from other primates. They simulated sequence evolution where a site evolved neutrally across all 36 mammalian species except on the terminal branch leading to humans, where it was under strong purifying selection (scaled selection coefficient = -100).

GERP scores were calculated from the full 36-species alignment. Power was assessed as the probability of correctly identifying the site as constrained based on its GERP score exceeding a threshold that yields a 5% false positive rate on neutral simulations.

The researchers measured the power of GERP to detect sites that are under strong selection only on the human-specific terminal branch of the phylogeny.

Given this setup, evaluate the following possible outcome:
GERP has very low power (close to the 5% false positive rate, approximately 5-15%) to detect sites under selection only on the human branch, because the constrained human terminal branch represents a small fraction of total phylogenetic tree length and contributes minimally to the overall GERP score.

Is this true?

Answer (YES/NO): YES